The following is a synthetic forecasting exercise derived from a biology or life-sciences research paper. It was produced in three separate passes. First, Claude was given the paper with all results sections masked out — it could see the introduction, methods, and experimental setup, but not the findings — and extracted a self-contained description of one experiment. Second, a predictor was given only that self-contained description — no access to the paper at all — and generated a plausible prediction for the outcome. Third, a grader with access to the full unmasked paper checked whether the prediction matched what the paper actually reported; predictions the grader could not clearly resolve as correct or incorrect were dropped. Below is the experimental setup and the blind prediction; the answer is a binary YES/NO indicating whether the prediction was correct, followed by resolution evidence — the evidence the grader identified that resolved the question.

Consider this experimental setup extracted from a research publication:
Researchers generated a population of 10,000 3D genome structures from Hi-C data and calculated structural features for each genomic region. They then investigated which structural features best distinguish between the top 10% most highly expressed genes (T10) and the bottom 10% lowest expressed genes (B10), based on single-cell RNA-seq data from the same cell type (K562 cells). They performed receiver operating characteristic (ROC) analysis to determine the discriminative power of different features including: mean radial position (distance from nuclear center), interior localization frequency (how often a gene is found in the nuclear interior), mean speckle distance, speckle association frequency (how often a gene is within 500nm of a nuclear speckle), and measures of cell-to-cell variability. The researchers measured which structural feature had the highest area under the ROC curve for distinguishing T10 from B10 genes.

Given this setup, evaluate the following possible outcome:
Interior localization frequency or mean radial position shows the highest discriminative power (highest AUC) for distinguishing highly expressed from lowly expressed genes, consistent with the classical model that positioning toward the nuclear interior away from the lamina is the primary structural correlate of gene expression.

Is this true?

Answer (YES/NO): NO